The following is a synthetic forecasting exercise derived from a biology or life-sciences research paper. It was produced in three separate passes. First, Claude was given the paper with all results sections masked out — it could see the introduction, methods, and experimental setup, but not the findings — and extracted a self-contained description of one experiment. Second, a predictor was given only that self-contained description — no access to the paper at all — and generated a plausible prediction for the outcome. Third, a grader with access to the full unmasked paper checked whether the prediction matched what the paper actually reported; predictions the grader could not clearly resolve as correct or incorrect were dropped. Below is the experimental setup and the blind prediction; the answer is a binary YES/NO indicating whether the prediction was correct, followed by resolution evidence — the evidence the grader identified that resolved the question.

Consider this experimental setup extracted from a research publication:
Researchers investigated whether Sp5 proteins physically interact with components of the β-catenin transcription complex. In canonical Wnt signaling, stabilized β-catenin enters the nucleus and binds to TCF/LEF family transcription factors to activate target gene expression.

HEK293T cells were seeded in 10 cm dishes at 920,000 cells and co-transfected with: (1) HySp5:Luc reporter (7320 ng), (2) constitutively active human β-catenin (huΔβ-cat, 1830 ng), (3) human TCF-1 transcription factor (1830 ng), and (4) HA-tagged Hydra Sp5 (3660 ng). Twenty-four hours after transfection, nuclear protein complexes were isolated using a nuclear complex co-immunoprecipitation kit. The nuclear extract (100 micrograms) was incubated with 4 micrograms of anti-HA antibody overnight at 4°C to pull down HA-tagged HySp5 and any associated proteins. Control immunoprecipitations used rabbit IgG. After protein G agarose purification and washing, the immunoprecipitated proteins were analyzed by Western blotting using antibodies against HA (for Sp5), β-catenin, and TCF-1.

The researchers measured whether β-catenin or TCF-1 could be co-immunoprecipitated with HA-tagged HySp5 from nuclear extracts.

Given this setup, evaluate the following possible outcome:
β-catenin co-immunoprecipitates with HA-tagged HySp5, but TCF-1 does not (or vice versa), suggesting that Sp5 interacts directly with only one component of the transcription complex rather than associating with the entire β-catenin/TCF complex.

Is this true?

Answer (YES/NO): NO